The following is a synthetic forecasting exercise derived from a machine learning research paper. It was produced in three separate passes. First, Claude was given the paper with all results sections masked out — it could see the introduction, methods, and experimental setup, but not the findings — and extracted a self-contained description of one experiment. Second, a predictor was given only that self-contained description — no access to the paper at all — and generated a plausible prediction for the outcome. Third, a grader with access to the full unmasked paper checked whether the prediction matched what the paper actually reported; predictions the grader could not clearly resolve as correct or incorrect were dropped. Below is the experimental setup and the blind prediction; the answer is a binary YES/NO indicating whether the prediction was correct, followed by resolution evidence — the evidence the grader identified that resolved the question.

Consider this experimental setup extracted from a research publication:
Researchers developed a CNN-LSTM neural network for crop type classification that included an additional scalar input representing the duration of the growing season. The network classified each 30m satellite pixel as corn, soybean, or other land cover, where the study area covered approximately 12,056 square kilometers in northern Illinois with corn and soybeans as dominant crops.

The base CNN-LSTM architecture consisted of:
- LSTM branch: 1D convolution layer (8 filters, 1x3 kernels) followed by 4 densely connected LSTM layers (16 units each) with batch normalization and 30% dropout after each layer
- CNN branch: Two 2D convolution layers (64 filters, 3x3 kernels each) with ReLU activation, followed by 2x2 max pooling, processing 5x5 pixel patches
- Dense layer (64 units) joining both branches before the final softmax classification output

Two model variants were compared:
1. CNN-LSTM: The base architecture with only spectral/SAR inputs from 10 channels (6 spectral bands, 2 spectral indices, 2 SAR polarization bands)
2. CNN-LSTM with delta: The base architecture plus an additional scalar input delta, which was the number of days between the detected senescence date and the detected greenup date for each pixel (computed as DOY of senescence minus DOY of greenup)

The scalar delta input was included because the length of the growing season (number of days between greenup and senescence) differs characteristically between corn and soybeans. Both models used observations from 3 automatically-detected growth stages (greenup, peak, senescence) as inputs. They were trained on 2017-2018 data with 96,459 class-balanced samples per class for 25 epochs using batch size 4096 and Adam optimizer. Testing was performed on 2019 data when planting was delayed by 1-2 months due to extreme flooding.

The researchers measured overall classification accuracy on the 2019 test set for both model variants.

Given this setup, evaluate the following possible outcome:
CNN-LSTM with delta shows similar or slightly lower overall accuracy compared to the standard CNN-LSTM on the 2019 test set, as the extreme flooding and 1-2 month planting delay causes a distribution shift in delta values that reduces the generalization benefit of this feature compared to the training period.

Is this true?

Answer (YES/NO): NO